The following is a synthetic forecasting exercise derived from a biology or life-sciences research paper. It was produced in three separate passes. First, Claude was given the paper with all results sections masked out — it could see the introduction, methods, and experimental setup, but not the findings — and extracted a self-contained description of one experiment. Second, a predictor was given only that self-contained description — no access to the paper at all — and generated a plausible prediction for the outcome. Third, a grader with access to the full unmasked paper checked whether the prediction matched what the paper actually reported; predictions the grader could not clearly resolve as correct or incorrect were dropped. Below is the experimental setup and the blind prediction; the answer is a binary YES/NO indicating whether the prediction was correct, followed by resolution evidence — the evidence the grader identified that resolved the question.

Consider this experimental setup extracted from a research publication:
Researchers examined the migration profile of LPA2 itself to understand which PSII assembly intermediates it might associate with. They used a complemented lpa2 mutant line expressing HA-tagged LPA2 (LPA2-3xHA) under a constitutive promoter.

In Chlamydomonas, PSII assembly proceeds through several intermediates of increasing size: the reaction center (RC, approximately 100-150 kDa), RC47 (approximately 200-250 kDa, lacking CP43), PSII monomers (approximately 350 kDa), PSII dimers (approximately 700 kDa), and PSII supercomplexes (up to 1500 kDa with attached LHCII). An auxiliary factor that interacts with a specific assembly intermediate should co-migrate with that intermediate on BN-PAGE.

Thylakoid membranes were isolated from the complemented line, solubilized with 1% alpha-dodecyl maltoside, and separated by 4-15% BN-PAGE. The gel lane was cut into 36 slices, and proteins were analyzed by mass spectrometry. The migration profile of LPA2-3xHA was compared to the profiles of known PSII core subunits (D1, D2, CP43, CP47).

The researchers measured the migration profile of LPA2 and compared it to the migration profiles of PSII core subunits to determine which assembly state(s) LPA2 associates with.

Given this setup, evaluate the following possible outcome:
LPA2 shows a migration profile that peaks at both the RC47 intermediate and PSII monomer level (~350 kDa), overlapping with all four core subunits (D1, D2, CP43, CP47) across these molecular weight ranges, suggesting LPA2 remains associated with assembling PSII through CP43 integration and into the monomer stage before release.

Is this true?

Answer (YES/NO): NO